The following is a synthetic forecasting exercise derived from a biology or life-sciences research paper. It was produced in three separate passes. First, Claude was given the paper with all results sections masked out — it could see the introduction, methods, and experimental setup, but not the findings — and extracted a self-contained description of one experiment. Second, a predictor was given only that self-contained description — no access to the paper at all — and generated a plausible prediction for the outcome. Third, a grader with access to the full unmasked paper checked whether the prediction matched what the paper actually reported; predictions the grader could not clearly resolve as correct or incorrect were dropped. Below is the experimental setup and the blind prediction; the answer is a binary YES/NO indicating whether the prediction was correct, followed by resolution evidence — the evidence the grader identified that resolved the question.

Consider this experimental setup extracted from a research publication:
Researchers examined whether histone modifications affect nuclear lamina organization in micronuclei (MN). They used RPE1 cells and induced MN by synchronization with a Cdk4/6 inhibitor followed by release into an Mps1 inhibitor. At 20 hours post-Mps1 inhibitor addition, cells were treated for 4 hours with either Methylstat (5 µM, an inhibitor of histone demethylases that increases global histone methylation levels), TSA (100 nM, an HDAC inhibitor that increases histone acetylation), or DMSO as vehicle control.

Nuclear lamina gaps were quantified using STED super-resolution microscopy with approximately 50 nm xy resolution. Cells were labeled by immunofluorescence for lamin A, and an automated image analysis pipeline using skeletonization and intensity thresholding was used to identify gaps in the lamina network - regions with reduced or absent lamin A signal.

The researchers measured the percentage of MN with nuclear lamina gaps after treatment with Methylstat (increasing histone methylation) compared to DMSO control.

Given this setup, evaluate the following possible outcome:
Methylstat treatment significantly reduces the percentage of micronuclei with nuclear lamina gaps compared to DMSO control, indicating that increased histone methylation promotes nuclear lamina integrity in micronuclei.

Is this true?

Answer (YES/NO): NO